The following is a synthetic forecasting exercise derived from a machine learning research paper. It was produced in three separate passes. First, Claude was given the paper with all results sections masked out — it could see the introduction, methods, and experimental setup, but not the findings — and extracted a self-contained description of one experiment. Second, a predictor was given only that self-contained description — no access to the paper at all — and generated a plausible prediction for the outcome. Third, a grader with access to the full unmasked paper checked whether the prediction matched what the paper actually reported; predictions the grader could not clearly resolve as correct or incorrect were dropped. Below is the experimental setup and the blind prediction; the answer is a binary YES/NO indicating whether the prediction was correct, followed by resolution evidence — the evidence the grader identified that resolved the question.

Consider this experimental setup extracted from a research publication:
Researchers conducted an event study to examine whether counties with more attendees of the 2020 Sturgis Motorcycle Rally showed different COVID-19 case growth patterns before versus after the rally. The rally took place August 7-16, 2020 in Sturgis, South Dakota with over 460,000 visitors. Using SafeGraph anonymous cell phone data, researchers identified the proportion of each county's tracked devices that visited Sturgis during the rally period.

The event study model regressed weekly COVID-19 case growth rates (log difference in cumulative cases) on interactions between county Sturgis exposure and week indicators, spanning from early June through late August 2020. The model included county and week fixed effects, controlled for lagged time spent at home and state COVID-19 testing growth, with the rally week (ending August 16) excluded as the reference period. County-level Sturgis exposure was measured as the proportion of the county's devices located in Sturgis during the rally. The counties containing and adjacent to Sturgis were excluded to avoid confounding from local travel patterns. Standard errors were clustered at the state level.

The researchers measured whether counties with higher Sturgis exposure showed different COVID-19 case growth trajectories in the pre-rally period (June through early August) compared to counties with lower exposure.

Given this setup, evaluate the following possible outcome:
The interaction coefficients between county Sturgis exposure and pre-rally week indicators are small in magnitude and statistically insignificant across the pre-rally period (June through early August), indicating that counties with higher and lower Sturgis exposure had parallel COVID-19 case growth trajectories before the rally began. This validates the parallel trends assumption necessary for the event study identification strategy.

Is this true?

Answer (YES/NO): YES